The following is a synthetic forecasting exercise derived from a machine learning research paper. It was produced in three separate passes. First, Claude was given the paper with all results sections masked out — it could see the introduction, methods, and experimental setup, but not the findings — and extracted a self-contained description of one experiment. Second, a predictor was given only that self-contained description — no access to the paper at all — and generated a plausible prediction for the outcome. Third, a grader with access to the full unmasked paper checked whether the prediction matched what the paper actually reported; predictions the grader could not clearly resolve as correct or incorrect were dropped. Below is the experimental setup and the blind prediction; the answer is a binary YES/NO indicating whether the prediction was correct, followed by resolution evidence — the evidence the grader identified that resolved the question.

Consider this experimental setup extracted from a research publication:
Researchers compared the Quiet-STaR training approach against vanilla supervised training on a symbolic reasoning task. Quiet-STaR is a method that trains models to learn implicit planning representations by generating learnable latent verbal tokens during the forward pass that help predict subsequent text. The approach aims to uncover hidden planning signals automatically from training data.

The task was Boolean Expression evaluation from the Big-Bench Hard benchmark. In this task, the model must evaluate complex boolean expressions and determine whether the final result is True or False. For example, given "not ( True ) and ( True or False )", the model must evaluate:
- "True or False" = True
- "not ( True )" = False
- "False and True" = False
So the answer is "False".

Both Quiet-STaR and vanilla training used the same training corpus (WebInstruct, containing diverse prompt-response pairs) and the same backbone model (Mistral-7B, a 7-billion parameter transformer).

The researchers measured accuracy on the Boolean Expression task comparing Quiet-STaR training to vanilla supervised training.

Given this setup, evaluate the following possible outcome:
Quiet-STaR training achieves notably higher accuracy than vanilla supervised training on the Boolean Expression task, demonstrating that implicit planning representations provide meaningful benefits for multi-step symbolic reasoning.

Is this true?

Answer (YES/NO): NO